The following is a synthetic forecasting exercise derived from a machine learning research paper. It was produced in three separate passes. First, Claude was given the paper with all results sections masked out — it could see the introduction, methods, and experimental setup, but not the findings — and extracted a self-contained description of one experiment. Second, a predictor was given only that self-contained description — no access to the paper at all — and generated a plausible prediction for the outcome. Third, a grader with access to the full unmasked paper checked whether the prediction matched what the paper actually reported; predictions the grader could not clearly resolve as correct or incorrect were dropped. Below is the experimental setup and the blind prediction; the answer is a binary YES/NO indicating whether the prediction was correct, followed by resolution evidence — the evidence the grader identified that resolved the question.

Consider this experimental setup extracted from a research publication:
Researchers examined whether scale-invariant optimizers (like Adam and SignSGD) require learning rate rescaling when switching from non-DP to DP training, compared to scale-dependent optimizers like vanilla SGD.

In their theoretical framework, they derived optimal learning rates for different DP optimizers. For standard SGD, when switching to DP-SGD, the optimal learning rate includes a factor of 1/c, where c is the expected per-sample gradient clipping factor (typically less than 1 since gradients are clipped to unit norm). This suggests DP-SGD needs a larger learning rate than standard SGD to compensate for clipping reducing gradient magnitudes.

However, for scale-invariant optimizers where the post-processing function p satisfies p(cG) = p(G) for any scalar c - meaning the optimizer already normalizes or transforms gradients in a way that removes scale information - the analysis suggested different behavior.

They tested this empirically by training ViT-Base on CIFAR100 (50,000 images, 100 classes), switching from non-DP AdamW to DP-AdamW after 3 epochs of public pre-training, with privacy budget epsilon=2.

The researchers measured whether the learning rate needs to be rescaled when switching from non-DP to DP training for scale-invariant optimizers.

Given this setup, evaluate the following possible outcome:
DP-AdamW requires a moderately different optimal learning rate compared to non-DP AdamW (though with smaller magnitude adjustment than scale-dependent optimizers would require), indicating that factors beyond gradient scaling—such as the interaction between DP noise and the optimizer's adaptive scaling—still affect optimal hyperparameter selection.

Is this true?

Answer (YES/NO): NO